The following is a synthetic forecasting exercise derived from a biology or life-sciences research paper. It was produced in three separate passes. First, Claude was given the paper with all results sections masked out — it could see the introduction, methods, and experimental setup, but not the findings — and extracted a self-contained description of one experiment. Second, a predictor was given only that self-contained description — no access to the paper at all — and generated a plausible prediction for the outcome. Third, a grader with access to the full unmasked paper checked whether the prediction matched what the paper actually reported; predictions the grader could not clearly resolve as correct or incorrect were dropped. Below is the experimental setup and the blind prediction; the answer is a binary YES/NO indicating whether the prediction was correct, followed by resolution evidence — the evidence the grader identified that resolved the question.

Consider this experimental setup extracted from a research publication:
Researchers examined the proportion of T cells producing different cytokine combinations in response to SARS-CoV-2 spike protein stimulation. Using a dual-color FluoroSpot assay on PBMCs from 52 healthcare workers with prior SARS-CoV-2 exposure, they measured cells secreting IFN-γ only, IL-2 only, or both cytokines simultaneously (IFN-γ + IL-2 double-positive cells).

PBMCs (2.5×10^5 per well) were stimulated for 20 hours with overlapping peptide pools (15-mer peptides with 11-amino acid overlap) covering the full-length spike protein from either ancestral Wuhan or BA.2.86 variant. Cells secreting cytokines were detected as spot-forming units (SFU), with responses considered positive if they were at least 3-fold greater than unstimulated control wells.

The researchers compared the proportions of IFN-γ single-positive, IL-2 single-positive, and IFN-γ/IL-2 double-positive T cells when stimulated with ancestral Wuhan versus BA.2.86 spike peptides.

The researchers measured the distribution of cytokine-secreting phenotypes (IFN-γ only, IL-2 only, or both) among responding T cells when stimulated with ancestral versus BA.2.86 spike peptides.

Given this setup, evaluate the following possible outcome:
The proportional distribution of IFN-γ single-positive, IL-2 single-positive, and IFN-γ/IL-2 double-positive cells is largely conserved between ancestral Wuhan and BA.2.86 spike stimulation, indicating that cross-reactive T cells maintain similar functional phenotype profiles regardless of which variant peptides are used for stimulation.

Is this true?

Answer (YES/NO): YES